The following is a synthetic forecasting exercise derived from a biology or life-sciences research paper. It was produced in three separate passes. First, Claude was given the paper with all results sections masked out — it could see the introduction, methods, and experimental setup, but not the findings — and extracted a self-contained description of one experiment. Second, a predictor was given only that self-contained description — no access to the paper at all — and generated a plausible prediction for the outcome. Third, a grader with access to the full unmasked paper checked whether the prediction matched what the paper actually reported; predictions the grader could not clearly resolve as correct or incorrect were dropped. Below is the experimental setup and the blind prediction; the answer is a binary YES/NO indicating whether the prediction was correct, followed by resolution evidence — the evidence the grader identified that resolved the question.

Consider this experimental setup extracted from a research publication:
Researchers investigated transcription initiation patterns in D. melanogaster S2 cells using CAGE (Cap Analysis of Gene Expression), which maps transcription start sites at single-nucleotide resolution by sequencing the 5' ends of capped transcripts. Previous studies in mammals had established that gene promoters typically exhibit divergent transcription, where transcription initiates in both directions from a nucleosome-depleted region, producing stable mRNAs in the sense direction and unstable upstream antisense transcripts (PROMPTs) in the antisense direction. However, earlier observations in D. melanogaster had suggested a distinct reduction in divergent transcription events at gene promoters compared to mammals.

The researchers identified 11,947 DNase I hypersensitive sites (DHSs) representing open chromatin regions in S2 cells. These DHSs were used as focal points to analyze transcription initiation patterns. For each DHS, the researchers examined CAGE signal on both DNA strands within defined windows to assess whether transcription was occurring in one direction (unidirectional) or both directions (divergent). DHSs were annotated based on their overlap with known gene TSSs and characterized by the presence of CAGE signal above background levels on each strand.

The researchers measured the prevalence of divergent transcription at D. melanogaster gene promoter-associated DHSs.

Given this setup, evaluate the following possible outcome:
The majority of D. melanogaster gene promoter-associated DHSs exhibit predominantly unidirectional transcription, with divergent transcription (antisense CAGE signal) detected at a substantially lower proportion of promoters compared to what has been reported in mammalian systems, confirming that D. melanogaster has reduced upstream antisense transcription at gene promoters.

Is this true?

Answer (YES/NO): NO